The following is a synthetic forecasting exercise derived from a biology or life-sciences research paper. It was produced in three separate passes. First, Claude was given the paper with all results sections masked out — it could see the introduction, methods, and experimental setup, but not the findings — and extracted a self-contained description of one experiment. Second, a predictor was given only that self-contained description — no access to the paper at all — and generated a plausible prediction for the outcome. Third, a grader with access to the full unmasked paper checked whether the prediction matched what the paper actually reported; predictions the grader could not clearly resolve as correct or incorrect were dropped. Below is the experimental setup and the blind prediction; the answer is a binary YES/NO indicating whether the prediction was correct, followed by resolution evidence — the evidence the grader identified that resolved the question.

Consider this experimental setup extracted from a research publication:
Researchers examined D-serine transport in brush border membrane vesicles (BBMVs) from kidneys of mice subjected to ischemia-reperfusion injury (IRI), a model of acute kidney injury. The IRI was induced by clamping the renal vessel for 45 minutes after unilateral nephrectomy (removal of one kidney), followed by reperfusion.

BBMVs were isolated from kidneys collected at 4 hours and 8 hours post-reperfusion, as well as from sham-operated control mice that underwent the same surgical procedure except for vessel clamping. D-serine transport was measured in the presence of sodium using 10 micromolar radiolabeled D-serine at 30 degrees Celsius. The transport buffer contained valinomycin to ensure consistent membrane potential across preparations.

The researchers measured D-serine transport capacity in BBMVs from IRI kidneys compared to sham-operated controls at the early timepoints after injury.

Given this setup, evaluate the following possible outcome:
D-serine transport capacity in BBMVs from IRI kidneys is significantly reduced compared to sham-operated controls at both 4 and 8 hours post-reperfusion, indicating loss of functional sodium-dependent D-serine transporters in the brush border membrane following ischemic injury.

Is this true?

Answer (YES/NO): NO